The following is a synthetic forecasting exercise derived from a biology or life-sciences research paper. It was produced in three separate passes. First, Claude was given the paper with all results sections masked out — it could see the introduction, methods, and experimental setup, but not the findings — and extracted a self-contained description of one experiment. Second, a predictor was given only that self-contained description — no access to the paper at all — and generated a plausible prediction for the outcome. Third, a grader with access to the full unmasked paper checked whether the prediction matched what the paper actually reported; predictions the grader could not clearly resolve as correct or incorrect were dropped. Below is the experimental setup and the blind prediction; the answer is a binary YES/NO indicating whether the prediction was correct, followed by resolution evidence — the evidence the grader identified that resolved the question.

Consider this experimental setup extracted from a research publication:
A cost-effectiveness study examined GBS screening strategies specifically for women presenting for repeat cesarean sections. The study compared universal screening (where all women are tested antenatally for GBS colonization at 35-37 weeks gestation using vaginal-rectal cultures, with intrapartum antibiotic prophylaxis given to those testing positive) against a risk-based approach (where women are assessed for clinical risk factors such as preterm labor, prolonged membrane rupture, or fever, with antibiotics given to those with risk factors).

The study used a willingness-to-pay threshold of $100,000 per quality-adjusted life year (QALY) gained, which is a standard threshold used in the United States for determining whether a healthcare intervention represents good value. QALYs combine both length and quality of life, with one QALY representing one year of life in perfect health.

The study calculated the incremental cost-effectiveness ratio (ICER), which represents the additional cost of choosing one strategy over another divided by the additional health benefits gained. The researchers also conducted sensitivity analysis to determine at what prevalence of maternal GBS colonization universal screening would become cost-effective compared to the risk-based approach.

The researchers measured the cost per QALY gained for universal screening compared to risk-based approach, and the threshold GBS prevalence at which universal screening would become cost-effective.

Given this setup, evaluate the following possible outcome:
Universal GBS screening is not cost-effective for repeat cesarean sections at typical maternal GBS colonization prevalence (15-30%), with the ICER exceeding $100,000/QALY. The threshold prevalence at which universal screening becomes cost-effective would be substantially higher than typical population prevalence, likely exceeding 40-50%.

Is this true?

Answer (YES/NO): NO